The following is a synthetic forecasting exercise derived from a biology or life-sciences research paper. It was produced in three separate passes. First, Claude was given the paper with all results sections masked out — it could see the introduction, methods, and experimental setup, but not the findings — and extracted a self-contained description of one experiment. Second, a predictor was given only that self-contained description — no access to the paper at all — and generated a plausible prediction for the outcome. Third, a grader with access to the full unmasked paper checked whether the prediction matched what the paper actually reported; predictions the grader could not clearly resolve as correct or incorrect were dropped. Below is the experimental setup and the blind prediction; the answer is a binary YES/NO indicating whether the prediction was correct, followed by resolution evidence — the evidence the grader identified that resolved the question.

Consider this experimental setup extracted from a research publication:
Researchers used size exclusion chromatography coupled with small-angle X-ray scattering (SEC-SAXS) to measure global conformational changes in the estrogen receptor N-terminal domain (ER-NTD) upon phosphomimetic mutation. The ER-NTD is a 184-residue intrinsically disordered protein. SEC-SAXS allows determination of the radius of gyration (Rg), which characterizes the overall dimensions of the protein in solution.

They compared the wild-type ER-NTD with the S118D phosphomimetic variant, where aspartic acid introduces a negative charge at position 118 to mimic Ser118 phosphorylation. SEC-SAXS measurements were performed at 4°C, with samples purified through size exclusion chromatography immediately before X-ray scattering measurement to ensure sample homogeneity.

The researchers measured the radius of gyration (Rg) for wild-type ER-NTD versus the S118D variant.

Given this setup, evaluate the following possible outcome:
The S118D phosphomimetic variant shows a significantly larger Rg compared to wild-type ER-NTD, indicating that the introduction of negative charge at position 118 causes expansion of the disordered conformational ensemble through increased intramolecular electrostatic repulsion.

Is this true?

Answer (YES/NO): NO